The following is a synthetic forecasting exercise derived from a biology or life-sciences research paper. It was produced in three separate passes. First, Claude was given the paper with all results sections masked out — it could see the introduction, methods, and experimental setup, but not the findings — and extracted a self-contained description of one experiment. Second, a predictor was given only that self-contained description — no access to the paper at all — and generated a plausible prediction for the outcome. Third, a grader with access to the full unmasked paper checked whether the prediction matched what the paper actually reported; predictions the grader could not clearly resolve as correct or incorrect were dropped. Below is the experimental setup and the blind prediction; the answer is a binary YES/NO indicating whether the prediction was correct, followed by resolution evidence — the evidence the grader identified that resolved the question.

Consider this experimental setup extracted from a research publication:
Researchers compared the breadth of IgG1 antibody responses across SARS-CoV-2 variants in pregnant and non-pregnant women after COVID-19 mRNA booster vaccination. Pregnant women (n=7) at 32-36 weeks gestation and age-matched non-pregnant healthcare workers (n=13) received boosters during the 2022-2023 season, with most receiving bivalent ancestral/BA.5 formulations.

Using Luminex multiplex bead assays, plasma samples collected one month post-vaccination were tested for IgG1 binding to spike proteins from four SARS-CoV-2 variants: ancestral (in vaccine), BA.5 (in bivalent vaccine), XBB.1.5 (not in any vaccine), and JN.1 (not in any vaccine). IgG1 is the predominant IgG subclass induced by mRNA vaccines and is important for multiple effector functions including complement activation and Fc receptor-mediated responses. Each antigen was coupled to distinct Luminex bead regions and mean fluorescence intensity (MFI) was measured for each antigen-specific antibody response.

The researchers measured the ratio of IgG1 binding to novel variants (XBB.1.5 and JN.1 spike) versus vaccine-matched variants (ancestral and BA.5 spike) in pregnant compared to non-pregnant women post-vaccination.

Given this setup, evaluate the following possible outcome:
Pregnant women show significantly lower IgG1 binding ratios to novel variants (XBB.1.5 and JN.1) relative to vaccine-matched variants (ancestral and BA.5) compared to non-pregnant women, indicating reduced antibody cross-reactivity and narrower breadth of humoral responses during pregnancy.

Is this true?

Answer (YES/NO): YES